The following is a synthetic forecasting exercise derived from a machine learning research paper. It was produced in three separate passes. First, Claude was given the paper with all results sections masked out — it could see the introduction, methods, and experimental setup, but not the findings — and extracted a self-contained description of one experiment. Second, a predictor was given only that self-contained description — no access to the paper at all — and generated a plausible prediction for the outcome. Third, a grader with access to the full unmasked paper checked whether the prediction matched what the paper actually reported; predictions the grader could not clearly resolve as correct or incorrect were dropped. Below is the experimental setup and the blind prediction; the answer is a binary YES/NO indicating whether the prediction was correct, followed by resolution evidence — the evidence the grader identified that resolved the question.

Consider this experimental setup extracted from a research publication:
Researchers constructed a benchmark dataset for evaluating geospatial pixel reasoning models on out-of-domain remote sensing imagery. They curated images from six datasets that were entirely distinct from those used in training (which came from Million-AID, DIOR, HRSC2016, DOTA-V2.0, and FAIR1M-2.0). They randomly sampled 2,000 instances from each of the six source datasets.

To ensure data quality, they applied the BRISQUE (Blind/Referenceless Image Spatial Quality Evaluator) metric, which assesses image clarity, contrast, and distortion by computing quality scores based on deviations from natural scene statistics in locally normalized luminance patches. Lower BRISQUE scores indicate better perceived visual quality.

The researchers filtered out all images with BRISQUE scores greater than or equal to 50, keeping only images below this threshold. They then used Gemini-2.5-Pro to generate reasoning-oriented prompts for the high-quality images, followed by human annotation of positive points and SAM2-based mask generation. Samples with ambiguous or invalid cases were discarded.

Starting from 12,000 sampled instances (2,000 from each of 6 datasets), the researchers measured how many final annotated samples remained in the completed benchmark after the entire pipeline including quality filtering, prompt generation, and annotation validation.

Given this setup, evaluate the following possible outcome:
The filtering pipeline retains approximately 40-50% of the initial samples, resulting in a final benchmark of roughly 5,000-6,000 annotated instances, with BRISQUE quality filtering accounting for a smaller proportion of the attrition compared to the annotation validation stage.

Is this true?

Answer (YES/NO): NO